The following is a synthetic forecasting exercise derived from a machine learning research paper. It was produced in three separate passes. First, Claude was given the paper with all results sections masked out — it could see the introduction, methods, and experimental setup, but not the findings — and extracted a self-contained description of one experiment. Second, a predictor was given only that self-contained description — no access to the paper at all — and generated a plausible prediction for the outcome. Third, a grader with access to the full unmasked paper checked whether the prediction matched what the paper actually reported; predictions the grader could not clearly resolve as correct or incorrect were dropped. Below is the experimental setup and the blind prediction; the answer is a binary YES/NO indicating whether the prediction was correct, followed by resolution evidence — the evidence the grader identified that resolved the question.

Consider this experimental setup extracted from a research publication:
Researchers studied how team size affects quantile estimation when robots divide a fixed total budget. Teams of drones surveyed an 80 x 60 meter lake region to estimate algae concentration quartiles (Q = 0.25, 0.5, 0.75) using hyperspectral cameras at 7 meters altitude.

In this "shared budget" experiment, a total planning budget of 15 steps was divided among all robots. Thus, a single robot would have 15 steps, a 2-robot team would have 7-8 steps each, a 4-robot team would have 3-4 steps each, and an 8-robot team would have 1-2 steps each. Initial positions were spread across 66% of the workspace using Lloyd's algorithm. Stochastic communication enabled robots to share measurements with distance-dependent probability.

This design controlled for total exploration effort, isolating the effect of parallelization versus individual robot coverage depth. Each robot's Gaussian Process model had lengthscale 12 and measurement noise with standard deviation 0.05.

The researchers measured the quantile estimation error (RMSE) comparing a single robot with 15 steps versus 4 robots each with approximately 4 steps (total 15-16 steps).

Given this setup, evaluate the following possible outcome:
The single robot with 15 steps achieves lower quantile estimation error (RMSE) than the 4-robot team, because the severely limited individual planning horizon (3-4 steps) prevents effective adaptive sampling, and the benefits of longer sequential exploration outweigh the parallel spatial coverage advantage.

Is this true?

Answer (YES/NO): NO